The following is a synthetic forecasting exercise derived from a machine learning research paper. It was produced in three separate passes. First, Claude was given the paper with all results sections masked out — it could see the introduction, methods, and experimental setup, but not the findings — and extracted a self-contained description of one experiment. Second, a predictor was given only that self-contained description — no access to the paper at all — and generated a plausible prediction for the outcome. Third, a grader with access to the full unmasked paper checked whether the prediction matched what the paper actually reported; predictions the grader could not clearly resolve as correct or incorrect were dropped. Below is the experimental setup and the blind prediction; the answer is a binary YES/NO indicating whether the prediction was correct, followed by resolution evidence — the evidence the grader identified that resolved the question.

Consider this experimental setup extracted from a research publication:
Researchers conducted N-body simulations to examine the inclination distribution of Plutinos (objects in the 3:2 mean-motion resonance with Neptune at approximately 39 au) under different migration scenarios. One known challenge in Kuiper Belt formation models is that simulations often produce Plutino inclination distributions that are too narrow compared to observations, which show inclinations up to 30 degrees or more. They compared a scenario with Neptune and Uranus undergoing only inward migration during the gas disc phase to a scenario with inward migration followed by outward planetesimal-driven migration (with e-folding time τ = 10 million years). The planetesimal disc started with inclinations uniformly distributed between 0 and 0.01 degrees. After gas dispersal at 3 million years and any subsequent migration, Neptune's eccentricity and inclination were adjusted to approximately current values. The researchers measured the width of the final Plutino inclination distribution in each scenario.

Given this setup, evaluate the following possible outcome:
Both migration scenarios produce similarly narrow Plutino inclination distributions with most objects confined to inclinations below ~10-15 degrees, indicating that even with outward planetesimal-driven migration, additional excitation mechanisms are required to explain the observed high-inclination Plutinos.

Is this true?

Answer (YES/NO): YES